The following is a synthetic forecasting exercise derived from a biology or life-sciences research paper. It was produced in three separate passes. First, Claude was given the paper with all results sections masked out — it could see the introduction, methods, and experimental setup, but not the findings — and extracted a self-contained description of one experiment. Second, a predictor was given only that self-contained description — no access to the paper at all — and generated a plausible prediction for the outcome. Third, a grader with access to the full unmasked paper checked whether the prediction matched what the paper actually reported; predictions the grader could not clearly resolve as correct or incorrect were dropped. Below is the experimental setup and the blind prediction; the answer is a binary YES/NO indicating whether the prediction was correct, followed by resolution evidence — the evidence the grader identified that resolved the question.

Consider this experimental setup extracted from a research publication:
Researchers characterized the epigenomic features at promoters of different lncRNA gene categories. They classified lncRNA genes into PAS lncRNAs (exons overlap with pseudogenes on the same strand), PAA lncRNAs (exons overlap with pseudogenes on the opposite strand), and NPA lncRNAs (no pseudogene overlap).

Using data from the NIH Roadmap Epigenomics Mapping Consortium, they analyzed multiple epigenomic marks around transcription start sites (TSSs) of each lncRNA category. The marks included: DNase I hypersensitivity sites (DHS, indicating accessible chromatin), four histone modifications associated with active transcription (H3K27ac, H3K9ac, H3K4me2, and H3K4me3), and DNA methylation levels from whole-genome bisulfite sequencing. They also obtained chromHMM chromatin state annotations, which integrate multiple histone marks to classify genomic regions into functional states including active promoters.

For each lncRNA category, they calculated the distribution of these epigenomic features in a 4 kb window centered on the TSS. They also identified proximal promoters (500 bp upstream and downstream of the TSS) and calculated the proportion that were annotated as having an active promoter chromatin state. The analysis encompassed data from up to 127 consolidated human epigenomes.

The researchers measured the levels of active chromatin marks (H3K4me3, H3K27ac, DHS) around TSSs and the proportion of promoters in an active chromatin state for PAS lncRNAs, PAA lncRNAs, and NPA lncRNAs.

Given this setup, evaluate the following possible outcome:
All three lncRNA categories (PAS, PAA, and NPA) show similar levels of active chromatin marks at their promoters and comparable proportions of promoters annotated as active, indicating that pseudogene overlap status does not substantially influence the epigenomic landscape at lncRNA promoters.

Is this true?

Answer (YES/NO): NO